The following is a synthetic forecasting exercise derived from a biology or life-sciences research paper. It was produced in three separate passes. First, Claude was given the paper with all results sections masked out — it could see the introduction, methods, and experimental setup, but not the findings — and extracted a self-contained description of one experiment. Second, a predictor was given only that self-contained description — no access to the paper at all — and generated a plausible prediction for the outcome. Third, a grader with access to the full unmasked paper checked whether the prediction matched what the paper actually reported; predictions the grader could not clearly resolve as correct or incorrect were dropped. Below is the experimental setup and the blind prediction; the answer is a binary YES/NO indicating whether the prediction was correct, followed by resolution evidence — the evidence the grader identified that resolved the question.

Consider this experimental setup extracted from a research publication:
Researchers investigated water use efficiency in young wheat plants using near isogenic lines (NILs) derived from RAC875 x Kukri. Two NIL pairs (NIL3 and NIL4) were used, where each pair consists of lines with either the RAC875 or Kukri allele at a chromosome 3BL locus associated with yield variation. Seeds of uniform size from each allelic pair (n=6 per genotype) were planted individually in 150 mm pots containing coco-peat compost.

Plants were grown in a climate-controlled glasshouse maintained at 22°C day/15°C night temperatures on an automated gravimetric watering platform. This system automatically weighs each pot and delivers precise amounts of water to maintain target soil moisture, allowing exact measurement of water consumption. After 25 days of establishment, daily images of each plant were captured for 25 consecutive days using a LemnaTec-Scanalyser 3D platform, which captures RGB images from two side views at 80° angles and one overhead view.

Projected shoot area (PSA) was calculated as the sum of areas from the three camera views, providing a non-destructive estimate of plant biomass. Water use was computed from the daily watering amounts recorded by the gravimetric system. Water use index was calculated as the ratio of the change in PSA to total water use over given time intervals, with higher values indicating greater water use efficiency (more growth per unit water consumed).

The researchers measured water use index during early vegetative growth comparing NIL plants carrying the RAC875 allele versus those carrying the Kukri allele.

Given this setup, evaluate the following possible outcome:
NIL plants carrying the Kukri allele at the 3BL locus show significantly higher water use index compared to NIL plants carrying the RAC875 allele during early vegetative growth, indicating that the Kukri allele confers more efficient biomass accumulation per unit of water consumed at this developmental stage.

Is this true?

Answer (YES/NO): NO